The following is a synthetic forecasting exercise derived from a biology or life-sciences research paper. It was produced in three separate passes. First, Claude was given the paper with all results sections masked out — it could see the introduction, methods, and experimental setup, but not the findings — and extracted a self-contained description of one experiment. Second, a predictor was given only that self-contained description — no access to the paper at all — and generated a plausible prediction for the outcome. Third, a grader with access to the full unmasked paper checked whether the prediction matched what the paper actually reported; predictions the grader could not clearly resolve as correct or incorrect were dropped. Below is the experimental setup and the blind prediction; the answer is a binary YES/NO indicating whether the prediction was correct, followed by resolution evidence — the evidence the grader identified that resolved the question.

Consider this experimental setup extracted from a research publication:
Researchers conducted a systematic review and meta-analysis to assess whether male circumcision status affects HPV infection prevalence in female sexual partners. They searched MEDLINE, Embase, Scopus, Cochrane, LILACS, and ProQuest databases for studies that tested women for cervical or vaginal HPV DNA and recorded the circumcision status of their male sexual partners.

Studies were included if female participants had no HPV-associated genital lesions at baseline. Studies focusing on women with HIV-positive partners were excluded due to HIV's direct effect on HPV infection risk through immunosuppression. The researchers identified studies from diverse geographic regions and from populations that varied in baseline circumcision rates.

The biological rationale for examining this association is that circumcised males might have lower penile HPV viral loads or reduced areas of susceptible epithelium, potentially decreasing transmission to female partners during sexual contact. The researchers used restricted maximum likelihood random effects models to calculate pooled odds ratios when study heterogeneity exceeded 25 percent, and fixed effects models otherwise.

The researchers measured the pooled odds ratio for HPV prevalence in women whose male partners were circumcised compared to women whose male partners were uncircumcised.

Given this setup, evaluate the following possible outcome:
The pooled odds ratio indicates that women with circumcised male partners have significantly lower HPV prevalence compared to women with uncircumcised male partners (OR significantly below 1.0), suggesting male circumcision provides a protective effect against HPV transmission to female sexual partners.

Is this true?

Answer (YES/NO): NO